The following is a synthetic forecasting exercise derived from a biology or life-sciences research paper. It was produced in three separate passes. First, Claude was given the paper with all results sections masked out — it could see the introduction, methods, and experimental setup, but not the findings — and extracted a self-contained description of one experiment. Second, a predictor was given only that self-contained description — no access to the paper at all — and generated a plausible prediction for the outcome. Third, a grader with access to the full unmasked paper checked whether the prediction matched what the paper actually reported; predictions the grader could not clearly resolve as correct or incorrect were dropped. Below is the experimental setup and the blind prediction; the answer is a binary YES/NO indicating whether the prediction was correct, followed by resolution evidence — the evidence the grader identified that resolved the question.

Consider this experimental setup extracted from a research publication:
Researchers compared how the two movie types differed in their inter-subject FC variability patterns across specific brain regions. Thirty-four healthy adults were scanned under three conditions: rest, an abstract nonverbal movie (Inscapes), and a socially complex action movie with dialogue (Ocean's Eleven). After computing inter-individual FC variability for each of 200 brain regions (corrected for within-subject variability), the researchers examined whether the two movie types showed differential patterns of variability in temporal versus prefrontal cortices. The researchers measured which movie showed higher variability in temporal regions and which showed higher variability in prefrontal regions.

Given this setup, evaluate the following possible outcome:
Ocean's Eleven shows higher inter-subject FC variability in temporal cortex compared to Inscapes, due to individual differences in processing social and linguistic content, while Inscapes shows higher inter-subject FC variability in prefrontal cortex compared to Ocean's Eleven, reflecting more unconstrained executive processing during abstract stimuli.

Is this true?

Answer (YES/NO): NO